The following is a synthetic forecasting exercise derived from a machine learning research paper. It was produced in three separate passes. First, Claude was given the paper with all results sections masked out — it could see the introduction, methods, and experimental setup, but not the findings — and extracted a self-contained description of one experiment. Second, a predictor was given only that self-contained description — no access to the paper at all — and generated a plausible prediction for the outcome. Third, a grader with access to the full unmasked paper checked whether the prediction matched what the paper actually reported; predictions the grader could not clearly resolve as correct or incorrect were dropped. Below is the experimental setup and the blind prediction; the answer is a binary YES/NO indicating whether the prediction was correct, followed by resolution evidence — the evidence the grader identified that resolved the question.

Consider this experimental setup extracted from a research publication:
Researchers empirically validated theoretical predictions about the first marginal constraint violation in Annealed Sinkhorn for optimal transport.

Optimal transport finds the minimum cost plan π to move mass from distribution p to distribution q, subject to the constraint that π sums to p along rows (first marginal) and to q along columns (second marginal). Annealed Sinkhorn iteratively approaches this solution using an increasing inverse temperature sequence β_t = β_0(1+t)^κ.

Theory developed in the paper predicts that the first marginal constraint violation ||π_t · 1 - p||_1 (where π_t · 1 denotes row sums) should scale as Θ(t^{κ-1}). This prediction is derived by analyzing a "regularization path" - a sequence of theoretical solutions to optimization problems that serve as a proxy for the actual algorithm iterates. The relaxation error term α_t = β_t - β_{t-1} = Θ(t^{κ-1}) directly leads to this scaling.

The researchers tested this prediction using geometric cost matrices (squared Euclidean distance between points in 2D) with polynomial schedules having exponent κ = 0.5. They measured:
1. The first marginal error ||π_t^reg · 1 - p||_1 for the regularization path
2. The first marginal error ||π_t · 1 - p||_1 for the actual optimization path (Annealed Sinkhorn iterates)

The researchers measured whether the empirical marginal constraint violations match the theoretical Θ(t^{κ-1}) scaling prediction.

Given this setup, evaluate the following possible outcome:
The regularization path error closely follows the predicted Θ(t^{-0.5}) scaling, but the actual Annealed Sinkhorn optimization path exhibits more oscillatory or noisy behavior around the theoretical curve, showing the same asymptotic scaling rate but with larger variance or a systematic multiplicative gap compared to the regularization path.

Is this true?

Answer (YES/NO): NO